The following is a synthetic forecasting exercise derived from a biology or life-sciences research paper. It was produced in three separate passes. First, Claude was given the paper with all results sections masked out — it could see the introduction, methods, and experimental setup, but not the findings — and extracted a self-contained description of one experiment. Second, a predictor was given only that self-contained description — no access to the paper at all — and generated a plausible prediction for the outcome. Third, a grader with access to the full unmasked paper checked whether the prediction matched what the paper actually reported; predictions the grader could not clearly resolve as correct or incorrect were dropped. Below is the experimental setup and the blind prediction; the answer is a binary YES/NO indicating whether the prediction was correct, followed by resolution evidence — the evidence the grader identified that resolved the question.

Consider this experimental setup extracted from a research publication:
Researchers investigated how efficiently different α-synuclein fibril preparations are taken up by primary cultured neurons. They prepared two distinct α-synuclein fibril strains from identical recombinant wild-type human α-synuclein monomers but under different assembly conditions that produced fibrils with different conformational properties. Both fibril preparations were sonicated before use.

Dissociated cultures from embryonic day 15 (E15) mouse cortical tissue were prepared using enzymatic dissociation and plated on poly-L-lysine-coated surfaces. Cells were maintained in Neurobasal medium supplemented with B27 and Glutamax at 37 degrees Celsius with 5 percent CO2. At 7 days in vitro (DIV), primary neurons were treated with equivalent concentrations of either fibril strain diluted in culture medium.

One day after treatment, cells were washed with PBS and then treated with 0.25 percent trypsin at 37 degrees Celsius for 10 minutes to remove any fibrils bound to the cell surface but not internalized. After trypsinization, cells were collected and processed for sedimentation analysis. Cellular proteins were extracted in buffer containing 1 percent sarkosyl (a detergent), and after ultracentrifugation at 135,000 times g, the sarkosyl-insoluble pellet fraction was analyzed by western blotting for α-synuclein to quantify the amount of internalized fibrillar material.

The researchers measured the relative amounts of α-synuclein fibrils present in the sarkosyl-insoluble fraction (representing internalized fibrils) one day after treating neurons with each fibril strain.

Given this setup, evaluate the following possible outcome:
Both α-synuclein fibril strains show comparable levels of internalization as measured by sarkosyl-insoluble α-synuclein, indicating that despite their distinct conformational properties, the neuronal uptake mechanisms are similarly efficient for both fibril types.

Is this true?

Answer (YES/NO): NO